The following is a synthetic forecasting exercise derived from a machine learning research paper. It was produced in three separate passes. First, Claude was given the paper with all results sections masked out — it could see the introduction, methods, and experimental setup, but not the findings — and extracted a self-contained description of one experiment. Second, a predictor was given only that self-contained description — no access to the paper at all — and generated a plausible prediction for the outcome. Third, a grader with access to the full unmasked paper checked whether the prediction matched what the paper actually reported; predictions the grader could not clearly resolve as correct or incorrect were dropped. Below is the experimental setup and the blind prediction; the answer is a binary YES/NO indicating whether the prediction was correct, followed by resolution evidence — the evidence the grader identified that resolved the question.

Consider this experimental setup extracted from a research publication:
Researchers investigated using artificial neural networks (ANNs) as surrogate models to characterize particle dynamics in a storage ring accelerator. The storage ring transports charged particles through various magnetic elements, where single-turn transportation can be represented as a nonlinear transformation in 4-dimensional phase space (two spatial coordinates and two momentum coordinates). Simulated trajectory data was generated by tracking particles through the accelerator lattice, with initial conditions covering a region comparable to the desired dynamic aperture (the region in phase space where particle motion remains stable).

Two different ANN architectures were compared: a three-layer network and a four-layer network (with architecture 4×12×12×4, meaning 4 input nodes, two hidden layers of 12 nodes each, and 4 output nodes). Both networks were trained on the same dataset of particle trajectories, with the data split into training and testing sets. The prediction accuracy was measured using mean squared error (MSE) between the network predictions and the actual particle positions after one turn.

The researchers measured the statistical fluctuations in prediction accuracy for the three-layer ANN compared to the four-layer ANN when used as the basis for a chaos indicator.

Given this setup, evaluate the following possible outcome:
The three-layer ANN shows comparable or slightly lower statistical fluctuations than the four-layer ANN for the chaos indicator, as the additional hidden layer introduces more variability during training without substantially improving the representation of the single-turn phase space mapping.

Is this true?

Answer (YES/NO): NO